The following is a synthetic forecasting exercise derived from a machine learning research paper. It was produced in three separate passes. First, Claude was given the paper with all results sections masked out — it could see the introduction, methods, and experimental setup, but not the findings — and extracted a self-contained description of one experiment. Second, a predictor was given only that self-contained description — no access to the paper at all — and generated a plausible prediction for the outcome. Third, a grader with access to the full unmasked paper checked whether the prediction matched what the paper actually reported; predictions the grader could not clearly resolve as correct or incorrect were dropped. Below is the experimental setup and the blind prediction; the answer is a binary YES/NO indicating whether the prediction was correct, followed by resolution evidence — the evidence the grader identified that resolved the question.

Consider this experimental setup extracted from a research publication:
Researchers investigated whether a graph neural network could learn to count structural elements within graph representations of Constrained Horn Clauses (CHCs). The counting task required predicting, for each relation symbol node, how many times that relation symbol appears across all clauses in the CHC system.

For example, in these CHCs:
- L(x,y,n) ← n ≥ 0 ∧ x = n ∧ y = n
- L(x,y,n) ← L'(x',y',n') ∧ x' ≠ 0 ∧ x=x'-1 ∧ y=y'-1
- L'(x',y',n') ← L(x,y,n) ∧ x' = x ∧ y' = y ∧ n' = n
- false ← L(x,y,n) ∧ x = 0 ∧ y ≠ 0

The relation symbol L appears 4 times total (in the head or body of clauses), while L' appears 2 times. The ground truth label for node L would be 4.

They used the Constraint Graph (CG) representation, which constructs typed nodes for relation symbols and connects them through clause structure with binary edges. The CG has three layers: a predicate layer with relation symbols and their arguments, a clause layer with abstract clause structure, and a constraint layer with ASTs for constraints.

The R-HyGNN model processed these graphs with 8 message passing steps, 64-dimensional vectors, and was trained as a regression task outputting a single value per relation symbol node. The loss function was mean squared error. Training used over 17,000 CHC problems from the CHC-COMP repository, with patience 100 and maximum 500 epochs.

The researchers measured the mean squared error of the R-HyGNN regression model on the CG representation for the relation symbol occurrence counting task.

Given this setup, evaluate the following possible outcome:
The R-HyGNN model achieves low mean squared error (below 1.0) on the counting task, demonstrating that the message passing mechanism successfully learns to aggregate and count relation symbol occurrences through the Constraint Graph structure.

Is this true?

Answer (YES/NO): NO